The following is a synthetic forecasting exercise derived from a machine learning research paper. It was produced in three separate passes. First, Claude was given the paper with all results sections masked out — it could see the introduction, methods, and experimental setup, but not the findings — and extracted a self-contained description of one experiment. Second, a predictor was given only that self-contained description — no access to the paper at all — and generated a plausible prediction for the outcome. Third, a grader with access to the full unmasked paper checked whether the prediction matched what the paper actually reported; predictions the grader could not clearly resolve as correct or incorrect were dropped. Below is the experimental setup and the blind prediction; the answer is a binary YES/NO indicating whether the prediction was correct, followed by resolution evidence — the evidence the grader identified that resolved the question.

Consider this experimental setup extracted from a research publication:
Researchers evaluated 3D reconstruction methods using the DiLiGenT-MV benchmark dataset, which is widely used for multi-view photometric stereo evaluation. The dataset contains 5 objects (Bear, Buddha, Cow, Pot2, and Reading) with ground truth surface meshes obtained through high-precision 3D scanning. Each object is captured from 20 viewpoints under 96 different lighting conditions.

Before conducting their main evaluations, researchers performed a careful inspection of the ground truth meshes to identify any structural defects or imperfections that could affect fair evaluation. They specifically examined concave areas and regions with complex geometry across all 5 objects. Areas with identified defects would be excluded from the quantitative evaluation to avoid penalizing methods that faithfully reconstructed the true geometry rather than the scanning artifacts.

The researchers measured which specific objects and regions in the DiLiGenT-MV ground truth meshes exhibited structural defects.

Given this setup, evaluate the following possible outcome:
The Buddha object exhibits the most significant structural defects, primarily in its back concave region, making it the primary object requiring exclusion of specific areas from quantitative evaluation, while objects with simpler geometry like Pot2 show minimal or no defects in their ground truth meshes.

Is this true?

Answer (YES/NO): NO